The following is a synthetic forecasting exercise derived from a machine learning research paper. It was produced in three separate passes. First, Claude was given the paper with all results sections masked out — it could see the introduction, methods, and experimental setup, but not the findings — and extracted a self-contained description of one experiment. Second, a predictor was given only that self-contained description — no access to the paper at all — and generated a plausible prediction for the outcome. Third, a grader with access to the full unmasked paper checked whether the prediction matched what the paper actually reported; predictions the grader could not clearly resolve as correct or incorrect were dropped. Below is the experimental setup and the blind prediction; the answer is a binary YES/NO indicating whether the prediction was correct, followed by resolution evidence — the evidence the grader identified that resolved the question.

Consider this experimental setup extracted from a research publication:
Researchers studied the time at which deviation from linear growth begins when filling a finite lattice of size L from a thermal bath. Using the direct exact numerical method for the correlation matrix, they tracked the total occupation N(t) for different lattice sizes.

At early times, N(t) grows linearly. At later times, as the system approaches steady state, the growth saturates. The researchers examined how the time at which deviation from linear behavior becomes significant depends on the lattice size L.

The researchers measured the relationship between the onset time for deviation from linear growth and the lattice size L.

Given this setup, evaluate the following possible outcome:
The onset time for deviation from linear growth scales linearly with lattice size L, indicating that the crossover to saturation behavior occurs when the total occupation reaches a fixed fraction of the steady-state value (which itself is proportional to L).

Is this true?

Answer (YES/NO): NO